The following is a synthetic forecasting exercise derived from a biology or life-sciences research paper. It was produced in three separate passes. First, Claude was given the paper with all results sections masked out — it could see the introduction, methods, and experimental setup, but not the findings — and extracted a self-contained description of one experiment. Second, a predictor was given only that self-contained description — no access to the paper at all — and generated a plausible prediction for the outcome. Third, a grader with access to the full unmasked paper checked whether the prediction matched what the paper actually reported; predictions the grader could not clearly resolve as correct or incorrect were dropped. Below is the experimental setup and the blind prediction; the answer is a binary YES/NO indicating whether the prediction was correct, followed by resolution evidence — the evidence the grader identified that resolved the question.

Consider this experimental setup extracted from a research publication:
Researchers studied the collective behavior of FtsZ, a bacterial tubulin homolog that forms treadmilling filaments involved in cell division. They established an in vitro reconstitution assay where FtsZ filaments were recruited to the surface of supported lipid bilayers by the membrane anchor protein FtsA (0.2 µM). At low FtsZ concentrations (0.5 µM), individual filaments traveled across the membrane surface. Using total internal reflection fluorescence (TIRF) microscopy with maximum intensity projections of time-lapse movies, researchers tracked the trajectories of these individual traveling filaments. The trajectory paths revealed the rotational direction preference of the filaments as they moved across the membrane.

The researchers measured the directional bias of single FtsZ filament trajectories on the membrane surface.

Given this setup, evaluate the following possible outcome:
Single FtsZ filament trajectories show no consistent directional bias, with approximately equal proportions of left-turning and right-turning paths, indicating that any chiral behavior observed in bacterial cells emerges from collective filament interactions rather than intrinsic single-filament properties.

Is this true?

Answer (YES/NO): NO